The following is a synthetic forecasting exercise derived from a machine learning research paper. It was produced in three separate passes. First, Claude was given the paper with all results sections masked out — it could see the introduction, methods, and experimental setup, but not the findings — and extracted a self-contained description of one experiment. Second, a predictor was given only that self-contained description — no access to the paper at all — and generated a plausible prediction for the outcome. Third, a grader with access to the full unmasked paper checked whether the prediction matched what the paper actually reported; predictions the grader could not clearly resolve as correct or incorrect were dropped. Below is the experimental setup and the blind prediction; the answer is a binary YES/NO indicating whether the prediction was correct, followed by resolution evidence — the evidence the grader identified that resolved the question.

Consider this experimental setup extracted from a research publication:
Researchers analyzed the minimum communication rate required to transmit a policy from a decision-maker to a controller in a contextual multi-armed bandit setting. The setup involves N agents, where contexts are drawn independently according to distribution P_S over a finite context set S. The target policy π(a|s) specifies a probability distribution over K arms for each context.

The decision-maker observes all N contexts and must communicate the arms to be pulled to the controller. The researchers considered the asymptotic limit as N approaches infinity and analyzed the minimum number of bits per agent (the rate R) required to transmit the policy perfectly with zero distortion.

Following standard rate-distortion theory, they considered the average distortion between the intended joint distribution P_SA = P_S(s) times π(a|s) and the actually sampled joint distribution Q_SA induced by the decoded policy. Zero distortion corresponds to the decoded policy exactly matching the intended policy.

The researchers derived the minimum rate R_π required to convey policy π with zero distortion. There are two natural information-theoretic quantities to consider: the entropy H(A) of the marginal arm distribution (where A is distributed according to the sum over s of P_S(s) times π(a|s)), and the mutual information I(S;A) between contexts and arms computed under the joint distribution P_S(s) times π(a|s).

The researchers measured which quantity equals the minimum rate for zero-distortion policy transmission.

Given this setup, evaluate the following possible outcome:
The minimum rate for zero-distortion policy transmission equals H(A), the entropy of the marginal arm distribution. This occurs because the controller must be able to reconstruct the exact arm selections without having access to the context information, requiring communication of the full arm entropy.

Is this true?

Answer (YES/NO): NO